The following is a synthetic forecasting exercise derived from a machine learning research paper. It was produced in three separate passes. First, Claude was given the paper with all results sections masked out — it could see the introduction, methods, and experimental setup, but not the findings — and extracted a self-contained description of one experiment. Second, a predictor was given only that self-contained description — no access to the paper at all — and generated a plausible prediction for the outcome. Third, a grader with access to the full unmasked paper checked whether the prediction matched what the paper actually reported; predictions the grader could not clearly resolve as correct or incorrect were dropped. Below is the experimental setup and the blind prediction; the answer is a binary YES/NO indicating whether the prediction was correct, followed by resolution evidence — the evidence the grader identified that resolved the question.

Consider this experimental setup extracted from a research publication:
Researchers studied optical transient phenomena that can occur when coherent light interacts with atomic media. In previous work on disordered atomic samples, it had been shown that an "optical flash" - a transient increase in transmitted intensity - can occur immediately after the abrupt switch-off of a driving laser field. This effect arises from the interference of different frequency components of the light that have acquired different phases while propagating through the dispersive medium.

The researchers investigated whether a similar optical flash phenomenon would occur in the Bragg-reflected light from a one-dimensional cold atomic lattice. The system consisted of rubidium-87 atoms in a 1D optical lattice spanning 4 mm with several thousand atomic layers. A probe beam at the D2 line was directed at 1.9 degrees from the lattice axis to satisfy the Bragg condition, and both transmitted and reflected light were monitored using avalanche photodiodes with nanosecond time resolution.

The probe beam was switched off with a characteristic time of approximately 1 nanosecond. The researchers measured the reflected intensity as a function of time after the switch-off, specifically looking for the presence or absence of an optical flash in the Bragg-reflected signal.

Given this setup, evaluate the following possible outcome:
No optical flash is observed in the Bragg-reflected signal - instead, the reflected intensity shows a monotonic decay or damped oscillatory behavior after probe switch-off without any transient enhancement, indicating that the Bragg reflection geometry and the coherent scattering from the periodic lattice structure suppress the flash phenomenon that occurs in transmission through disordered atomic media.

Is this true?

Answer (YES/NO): NO